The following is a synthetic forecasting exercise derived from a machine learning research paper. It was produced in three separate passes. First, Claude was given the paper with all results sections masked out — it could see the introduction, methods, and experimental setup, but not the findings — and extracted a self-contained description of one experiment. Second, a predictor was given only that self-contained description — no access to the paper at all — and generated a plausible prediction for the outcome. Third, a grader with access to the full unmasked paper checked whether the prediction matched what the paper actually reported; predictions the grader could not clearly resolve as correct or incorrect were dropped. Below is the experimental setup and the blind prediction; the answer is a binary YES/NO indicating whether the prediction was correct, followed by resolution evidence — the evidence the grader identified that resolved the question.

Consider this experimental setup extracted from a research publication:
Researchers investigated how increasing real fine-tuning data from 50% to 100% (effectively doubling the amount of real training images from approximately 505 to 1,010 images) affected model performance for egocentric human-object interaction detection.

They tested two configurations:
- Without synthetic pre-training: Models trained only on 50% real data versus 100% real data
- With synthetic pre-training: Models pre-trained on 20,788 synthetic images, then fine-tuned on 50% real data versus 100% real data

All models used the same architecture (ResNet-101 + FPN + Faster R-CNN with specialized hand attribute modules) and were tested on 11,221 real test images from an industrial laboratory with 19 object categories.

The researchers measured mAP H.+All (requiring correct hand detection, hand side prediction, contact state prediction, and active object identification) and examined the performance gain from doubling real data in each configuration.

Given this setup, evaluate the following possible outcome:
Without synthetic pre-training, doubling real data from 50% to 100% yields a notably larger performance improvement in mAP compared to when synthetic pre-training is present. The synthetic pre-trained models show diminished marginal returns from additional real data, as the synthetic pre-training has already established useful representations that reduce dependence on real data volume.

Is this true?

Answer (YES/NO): NO